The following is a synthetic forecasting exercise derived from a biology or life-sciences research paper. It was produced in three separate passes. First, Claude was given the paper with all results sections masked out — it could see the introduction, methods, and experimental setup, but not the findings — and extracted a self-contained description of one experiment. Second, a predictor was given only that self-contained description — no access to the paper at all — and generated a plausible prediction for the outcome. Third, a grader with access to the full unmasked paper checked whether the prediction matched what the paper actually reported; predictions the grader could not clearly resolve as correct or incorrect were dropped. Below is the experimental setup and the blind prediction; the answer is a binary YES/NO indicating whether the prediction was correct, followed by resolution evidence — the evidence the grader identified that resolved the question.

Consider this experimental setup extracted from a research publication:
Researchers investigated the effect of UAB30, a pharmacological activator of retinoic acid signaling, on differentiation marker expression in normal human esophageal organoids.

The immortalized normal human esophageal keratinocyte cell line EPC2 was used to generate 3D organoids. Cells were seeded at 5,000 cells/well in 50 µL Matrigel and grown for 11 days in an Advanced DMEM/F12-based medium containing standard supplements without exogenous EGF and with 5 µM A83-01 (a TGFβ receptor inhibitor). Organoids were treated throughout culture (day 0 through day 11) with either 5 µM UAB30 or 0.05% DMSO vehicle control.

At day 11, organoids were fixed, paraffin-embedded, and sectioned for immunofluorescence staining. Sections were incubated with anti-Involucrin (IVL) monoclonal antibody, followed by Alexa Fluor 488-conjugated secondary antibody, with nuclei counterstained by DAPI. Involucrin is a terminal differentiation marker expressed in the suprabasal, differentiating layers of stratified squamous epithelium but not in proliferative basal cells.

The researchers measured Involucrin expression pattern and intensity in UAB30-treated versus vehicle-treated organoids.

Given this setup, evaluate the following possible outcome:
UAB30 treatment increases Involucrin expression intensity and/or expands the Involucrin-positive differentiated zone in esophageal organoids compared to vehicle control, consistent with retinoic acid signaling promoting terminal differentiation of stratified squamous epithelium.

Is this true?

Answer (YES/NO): NO